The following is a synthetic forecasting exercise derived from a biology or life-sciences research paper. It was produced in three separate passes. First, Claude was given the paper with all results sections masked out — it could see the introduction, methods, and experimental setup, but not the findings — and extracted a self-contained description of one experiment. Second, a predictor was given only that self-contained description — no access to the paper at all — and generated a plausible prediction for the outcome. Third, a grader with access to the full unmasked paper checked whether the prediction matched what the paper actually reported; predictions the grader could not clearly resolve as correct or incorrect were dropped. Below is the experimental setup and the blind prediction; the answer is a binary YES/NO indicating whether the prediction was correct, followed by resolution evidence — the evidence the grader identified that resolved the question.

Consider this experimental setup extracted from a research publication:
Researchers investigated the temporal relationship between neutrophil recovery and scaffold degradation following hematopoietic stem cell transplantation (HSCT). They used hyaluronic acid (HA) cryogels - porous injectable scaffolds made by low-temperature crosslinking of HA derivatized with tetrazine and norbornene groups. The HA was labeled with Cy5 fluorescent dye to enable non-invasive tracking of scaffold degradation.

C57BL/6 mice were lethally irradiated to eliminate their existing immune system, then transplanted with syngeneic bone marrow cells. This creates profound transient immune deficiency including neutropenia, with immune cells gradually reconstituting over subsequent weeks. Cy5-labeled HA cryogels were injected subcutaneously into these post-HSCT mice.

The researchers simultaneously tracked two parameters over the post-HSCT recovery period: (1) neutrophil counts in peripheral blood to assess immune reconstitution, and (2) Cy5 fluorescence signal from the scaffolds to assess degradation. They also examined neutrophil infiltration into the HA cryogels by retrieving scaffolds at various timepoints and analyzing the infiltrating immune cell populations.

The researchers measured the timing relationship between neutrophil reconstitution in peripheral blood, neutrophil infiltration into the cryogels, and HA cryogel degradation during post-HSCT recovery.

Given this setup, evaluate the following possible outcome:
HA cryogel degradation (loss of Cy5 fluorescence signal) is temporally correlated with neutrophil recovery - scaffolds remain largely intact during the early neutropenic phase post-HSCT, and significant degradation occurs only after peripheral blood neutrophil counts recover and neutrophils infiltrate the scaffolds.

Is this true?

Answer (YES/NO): YES